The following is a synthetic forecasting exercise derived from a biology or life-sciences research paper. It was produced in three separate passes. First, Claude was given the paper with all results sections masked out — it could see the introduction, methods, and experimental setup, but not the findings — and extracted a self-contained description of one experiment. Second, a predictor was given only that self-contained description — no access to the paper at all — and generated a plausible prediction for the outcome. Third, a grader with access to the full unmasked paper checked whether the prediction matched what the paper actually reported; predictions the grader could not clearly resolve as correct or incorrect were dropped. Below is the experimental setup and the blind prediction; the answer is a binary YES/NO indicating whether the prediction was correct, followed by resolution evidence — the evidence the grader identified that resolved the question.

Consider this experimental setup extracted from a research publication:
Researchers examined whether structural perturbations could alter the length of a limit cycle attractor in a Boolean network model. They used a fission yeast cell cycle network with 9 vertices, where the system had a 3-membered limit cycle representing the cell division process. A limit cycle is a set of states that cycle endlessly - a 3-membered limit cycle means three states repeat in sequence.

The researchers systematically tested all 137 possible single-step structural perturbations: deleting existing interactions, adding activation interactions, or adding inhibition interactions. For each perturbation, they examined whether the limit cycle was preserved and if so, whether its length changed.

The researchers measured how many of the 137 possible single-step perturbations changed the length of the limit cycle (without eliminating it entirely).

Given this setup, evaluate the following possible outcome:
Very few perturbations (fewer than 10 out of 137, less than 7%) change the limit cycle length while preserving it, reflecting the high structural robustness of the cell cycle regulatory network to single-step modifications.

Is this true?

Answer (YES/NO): YES